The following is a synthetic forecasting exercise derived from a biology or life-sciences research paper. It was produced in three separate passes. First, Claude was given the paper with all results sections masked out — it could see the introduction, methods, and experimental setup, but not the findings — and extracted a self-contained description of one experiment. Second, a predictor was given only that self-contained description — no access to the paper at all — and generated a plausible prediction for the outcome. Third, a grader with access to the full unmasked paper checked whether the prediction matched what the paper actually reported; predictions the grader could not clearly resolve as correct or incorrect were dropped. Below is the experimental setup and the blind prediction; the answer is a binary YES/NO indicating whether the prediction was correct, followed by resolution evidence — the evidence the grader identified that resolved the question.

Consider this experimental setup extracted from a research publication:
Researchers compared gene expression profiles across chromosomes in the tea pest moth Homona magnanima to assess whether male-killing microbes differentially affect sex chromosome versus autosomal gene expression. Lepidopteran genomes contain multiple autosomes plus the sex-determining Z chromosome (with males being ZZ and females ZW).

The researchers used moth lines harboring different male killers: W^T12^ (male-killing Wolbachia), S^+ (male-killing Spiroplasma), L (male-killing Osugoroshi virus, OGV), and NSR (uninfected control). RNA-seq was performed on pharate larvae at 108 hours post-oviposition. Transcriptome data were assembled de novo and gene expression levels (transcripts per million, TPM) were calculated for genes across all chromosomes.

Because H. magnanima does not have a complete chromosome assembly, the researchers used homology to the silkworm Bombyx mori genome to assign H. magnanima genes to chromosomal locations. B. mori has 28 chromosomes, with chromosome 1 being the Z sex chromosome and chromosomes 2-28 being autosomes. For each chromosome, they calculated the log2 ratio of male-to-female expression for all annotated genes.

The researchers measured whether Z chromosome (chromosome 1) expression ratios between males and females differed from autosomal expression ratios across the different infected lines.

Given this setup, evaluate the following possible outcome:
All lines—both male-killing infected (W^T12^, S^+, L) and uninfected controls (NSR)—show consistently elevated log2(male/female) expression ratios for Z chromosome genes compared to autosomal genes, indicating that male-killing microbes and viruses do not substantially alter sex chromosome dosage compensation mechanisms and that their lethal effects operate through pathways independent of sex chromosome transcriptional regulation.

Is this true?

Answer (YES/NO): NO